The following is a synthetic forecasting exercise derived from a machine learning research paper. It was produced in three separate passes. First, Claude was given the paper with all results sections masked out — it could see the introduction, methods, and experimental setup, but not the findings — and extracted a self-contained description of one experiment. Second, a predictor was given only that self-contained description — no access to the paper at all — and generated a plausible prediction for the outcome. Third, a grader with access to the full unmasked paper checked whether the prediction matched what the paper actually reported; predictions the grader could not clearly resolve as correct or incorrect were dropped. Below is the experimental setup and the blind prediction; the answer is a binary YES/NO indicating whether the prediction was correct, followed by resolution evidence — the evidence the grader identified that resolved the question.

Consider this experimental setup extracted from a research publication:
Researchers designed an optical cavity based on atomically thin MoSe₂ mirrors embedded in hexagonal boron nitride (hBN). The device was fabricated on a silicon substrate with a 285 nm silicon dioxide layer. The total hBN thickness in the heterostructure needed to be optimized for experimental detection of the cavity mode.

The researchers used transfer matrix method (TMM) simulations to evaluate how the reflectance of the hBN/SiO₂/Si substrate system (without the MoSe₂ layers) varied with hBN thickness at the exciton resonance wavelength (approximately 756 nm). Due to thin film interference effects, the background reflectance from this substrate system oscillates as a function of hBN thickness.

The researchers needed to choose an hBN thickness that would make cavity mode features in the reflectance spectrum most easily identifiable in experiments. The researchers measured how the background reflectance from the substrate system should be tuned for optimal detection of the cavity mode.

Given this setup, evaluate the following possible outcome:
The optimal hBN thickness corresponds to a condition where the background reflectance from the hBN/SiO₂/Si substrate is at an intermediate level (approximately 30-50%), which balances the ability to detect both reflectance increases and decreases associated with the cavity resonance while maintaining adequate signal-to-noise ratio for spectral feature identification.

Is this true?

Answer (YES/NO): NO